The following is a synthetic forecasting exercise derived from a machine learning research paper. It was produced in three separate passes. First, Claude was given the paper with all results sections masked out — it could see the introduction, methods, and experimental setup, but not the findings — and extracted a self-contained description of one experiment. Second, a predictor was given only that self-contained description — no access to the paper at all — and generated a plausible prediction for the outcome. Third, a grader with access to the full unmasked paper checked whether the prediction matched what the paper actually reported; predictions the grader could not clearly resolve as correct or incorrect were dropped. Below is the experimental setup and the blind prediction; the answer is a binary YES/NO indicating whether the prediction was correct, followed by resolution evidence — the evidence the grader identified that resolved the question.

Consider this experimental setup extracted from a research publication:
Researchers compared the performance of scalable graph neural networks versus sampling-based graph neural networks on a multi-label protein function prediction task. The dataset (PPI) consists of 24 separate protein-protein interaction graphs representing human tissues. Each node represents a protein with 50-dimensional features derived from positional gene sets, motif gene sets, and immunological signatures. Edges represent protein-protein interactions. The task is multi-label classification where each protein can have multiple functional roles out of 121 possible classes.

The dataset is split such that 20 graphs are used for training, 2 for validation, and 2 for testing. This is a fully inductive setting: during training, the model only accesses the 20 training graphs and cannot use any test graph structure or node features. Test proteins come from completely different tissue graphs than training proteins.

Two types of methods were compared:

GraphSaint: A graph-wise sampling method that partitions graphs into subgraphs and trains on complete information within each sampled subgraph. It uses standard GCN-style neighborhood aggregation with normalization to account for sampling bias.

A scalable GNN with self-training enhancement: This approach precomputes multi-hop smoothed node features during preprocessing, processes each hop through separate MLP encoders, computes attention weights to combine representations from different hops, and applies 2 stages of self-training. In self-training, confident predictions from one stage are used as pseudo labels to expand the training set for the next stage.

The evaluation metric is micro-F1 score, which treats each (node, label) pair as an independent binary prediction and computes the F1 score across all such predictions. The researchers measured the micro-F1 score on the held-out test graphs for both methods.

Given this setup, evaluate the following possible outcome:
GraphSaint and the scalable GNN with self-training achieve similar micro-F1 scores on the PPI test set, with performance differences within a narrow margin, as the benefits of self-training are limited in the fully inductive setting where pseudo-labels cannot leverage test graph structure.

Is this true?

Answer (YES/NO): YES